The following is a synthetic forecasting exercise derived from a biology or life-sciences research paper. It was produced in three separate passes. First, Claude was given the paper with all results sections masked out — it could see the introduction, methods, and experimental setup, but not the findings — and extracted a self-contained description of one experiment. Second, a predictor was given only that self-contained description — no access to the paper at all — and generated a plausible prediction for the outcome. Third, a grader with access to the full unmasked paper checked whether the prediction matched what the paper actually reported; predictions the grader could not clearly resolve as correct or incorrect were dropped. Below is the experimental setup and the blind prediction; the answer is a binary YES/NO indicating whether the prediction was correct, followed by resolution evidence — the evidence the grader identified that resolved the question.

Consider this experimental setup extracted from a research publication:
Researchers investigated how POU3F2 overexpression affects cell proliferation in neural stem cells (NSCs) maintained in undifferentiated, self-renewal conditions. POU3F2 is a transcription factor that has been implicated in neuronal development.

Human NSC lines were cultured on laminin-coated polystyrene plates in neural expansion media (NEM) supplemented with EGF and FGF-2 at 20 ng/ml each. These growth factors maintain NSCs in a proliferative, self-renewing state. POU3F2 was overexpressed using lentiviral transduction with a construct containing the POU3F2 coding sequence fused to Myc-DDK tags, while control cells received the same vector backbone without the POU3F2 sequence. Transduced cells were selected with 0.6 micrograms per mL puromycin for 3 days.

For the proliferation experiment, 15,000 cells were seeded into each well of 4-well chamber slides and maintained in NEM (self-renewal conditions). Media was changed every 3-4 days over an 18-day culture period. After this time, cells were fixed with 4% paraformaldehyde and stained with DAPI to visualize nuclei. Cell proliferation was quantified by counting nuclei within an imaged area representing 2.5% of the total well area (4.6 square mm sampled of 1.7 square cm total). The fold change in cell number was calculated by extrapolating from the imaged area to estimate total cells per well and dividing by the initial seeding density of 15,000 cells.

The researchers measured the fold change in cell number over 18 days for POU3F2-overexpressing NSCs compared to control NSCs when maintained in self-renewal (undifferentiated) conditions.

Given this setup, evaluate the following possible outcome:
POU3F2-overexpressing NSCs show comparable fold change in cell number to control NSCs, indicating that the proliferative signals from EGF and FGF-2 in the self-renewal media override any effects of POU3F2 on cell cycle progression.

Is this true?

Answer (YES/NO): NO